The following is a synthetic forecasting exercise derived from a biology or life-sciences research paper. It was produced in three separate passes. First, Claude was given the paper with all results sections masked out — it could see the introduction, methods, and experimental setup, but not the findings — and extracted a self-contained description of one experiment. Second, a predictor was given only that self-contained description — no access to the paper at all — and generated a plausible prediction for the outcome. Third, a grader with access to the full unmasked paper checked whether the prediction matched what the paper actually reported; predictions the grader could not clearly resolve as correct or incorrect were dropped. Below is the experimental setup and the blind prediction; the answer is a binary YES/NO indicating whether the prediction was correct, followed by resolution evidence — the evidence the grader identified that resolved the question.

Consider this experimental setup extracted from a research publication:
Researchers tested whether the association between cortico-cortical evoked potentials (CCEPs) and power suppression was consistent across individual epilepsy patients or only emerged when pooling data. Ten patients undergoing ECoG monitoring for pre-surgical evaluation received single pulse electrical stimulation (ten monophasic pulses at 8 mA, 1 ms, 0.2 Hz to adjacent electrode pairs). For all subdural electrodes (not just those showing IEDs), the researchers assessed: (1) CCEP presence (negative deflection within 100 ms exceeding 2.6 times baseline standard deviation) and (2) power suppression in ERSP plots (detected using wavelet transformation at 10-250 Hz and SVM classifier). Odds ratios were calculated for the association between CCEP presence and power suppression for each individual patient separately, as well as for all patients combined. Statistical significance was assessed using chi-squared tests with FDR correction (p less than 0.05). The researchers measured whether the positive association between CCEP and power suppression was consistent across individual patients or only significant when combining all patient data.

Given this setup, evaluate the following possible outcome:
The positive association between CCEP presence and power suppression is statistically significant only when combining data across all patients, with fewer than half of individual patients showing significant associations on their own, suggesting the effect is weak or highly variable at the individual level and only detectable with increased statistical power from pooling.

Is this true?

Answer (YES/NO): NO